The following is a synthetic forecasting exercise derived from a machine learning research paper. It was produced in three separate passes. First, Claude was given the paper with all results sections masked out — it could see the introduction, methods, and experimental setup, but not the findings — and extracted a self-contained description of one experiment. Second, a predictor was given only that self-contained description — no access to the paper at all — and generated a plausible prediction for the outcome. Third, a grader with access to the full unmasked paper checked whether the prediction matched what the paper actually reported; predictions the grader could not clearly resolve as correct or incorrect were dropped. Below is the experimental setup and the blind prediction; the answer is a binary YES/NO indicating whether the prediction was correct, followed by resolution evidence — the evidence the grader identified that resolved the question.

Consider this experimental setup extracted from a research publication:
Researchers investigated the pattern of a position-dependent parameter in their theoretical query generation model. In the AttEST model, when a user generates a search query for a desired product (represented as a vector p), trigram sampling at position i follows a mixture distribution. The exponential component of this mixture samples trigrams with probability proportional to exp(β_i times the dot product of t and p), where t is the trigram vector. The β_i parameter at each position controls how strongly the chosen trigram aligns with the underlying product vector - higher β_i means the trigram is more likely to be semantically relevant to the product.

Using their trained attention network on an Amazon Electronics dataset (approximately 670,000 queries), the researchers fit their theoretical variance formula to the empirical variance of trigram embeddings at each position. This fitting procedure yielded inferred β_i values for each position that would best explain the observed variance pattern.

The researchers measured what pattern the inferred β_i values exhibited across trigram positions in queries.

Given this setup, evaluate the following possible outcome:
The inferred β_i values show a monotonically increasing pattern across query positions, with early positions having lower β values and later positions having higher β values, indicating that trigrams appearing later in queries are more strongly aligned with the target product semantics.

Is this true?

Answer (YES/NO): NO